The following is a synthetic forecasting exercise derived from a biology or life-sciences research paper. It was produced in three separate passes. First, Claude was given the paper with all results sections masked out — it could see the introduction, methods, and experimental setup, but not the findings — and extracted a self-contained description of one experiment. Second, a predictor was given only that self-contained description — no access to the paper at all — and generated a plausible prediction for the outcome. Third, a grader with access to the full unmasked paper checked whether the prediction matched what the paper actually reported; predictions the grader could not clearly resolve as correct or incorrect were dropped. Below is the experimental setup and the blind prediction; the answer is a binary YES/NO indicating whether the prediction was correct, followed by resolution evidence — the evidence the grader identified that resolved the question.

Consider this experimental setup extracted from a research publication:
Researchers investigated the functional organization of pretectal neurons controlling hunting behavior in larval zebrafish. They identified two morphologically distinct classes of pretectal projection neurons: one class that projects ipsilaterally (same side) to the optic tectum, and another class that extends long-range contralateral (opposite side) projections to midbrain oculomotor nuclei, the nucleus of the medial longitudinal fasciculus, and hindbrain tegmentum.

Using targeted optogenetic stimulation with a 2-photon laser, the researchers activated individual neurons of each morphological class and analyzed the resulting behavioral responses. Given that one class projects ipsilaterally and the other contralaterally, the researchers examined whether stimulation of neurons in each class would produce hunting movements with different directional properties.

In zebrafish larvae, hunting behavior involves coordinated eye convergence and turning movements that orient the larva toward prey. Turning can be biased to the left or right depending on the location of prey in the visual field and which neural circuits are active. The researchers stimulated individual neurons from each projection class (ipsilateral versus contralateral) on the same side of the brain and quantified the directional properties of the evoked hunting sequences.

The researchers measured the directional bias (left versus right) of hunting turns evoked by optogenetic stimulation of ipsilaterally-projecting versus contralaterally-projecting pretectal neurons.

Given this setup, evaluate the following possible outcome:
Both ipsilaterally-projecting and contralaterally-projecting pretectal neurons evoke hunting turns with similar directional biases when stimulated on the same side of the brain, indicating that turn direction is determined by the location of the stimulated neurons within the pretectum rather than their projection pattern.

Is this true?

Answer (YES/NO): NO